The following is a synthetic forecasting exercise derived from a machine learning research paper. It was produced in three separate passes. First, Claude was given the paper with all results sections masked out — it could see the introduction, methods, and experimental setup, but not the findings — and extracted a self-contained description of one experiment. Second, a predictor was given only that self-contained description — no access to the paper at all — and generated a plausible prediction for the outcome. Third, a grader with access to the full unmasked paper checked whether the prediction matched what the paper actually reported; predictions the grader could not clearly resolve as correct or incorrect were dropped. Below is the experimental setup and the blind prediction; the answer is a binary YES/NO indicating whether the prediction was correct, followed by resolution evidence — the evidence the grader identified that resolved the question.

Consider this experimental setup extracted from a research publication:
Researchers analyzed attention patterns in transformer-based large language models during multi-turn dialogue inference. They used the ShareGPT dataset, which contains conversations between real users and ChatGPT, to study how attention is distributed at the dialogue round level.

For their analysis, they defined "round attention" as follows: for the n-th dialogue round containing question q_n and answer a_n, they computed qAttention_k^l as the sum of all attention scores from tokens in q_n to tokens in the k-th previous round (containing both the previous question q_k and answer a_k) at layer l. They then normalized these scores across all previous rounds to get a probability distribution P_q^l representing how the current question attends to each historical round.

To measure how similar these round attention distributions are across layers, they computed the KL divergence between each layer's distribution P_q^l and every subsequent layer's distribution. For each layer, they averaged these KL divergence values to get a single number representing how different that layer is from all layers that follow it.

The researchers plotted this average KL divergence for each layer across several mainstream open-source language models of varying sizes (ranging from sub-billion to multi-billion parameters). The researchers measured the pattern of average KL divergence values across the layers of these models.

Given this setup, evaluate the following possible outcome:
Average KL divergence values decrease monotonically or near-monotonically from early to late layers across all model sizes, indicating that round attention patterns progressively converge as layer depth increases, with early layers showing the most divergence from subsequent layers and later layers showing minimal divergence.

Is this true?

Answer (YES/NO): NO